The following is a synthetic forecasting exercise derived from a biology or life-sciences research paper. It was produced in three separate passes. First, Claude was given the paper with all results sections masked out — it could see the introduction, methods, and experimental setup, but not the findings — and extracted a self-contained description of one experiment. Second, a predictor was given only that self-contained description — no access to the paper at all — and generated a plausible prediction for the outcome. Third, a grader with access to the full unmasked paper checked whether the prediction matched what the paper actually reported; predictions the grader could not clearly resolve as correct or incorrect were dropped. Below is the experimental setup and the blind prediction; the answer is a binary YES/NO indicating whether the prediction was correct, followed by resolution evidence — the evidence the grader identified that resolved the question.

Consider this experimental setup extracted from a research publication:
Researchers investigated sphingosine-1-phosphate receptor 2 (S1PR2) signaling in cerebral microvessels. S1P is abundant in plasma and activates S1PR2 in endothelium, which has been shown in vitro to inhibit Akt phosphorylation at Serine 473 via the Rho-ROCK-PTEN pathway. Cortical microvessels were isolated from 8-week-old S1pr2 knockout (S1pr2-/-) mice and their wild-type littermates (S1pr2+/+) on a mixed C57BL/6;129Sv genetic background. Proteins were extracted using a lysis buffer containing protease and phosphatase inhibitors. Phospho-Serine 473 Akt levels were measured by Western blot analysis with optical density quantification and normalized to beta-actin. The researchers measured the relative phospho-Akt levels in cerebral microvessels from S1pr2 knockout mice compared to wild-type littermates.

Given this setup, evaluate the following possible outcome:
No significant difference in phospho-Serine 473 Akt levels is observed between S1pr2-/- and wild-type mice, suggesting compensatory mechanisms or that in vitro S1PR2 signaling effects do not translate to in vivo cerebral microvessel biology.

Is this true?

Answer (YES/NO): NO